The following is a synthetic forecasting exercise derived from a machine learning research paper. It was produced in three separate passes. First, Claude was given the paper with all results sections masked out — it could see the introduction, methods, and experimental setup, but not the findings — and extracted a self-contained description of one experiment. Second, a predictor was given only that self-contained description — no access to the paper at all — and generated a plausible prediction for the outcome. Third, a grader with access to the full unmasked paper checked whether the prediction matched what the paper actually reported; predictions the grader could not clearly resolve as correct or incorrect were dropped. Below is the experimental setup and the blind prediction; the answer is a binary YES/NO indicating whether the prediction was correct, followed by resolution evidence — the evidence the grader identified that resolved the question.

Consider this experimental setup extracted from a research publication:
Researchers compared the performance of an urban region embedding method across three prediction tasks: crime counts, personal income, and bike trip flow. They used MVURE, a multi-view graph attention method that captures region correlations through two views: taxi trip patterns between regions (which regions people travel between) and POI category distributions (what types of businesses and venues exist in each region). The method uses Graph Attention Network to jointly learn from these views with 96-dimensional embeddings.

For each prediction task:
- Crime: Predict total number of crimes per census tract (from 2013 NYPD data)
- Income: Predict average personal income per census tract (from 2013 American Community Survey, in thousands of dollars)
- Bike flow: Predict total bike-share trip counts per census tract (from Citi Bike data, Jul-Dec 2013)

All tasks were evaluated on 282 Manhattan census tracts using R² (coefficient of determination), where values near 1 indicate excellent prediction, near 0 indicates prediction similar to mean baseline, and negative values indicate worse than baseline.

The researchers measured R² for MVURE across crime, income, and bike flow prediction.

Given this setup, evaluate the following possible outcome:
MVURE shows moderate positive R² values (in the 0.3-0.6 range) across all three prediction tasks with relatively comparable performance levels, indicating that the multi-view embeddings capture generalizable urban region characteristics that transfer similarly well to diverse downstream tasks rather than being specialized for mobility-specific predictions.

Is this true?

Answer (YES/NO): NO